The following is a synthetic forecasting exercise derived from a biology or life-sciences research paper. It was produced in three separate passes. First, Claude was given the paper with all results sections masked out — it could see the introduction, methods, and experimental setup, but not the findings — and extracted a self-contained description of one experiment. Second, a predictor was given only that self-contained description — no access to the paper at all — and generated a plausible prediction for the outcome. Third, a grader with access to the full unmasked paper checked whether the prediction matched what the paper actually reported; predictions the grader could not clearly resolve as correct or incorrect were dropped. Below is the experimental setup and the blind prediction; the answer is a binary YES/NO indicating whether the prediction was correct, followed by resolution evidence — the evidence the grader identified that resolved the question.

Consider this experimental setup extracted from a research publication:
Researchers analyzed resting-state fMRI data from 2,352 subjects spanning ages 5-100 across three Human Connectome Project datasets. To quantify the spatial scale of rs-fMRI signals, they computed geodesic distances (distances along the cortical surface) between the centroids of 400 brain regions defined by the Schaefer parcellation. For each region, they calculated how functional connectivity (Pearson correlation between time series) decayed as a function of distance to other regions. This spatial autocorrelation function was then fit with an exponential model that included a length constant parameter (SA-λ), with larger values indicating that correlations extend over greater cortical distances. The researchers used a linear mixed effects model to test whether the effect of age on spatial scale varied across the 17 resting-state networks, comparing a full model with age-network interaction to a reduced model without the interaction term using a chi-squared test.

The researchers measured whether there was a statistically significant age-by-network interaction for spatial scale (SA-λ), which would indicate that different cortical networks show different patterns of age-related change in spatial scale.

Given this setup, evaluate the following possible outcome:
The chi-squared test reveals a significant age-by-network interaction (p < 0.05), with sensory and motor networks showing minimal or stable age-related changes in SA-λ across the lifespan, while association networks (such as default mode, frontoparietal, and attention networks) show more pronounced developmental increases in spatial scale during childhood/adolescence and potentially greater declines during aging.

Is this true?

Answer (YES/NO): NO